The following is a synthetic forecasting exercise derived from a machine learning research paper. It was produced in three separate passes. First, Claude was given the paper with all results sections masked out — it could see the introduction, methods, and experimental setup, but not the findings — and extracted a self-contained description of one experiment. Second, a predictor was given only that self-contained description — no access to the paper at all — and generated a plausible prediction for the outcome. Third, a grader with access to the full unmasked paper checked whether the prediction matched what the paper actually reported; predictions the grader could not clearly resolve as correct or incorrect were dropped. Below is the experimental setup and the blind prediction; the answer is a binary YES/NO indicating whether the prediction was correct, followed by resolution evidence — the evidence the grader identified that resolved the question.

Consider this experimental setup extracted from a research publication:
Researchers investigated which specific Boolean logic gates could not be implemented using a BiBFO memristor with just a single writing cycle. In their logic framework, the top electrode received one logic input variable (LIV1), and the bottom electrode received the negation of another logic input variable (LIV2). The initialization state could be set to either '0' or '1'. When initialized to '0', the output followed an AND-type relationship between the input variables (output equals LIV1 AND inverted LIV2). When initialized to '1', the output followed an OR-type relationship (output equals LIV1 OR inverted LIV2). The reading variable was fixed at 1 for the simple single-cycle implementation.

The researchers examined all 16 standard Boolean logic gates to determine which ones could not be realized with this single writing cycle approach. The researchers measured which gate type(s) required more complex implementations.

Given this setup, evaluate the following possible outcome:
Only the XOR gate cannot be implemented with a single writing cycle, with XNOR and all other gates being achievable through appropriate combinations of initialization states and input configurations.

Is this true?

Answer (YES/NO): NO